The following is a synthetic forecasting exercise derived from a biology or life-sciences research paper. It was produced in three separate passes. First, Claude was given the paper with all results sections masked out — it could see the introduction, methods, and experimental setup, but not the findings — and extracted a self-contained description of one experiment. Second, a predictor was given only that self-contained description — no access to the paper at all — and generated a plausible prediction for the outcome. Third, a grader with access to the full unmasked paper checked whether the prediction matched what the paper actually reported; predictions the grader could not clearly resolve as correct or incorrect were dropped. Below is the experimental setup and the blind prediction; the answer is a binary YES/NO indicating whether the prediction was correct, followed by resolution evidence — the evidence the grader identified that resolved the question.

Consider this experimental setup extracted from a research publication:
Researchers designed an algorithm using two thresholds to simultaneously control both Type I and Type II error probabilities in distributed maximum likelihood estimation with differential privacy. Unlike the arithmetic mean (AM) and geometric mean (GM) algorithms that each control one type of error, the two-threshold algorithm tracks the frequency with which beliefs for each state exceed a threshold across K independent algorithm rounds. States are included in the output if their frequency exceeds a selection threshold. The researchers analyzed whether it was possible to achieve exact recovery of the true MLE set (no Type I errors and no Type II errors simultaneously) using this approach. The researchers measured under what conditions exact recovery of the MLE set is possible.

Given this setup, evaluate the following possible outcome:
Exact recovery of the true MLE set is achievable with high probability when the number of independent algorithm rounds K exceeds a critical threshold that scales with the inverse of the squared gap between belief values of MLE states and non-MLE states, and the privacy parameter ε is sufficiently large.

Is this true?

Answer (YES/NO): NO